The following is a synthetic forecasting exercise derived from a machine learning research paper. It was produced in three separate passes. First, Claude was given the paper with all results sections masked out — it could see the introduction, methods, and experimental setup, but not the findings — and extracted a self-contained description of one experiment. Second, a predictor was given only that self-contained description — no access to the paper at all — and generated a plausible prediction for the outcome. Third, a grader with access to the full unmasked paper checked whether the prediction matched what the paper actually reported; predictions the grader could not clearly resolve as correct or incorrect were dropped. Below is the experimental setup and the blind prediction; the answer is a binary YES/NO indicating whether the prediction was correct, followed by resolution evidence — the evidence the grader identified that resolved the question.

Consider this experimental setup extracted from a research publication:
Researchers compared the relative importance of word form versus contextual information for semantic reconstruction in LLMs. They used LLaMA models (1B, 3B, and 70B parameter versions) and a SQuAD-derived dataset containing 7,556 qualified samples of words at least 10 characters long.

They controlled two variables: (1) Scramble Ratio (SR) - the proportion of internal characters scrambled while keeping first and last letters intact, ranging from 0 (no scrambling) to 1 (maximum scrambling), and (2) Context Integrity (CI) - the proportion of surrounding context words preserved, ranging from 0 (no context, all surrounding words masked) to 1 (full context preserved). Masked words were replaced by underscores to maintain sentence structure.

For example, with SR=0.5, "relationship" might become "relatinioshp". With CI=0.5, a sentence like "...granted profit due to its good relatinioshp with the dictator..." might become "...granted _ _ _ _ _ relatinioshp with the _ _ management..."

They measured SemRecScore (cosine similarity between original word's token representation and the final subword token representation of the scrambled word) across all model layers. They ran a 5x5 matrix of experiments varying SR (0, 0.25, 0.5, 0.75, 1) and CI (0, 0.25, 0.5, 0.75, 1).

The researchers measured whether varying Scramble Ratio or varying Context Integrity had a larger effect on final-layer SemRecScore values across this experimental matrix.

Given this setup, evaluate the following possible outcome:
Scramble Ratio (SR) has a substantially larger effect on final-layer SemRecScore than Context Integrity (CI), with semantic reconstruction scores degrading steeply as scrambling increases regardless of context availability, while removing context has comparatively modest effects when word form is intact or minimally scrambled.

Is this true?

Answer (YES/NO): YES